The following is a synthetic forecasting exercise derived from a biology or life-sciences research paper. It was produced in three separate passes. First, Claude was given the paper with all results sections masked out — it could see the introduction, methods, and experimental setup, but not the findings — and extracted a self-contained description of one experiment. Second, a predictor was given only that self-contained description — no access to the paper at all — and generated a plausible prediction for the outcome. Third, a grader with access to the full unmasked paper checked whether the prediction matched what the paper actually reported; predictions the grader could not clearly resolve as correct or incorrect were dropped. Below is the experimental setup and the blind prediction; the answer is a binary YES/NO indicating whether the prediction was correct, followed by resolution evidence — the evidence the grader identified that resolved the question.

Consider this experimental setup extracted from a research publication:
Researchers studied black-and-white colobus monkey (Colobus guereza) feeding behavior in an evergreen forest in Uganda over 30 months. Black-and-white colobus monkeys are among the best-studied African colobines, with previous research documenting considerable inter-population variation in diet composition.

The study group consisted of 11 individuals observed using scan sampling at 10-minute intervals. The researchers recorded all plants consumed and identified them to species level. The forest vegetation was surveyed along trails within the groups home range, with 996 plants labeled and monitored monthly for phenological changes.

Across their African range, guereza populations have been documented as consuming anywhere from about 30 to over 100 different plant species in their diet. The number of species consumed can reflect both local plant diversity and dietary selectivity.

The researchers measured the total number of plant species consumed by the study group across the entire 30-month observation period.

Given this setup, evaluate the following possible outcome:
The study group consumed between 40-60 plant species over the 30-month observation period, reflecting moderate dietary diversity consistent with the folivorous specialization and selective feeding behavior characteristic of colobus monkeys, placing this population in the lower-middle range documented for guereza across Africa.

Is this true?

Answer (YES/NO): NO